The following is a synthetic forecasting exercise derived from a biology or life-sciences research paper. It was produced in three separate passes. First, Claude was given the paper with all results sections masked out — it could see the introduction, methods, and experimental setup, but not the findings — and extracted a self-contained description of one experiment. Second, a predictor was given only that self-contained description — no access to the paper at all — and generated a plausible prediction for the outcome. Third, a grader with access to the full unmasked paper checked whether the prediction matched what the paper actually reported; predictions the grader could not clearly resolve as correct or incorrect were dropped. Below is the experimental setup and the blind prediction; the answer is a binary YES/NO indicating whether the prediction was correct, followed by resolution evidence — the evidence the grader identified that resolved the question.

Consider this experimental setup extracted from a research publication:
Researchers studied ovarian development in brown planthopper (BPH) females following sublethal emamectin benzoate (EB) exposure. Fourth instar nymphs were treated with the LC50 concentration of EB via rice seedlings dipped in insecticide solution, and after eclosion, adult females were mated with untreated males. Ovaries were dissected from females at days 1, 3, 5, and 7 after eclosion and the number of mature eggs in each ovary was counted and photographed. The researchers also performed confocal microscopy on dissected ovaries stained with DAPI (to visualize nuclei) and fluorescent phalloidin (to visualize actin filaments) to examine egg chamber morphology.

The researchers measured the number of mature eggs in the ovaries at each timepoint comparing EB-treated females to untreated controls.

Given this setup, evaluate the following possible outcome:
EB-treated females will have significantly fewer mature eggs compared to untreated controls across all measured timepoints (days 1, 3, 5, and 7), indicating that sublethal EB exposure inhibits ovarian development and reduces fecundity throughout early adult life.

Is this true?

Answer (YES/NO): NO